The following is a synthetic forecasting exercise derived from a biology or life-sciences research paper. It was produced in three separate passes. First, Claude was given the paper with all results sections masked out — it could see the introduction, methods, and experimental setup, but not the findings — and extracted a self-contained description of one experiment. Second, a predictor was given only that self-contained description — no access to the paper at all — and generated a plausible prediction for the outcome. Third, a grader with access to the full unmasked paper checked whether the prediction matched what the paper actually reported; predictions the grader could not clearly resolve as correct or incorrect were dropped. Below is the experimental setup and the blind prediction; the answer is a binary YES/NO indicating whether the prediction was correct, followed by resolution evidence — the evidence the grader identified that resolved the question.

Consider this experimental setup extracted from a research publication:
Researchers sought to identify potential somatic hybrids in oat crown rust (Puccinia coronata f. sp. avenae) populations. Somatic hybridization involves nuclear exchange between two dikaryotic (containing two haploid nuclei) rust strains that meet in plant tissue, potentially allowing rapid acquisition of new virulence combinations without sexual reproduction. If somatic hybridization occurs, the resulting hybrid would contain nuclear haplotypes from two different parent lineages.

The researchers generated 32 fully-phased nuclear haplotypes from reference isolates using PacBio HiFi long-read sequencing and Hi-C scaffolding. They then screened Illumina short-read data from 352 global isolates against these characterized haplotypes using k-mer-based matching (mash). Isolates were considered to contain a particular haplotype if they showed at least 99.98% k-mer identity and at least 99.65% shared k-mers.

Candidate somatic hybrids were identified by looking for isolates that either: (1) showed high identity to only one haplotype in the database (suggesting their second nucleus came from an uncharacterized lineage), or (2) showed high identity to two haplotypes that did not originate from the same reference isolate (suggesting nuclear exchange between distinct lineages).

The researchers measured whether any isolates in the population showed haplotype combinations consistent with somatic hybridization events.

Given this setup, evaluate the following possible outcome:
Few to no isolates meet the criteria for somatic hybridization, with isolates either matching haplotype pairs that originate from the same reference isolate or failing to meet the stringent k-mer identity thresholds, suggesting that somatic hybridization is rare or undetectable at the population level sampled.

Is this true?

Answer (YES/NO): NO